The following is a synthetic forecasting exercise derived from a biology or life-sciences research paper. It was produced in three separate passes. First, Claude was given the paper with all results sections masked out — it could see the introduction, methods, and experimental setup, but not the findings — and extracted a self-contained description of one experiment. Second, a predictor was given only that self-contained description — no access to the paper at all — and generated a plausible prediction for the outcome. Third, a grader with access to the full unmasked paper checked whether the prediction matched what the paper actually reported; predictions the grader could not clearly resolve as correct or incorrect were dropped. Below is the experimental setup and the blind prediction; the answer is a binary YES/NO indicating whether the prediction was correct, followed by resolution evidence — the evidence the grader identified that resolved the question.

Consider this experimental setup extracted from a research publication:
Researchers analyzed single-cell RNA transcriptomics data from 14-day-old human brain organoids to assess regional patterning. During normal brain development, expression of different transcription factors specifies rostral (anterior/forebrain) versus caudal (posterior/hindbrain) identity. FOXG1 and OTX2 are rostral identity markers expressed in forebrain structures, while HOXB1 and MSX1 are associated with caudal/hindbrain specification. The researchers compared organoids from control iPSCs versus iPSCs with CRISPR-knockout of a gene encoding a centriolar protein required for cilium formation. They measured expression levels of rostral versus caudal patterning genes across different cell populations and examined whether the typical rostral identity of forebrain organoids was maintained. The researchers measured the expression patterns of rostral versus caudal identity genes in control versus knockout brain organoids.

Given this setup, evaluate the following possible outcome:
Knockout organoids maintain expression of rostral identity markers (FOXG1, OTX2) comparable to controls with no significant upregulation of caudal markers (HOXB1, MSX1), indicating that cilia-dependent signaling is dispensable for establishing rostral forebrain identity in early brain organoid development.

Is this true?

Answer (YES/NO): NO